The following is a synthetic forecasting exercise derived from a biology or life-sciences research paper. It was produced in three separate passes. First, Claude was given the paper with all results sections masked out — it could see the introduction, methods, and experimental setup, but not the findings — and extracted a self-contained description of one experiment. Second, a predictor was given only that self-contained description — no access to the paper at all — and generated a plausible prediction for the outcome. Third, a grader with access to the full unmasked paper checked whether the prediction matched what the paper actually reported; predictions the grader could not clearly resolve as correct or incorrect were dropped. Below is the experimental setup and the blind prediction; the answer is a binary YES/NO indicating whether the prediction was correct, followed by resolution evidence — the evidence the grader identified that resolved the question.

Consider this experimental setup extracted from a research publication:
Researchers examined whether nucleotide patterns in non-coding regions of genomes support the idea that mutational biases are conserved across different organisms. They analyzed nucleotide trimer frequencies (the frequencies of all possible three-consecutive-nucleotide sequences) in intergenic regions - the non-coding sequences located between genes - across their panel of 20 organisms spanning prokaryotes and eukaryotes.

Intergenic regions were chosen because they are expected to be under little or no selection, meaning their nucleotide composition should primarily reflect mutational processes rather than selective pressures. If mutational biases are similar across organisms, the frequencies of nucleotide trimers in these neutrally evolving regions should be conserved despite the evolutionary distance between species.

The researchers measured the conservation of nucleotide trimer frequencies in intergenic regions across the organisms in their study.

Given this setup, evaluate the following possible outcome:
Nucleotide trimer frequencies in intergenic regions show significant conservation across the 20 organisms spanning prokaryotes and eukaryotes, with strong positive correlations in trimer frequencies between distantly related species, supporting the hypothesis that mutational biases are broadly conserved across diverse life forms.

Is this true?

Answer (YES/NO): YES